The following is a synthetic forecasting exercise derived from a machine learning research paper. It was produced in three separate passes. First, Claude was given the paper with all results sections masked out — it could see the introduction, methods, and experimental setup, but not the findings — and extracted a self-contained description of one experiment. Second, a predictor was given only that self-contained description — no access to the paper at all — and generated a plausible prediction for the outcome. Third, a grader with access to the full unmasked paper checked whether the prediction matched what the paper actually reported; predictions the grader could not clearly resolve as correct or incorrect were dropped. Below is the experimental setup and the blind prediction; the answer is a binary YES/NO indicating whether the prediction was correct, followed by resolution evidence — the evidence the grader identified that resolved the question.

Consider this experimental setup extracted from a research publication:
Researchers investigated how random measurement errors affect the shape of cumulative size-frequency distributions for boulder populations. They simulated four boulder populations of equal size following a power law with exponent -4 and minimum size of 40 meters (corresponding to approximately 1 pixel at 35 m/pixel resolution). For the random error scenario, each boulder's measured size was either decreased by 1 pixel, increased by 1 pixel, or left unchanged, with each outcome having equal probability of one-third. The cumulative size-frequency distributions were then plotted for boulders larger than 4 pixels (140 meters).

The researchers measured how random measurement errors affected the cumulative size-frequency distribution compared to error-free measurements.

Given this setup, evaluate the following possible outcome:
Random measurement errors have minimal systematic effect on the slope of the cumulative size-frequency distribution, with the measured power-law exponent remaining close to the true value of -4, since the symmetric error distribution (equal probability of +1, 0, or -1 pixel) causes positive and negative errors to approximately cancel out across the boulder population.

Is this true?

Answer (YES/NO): NO